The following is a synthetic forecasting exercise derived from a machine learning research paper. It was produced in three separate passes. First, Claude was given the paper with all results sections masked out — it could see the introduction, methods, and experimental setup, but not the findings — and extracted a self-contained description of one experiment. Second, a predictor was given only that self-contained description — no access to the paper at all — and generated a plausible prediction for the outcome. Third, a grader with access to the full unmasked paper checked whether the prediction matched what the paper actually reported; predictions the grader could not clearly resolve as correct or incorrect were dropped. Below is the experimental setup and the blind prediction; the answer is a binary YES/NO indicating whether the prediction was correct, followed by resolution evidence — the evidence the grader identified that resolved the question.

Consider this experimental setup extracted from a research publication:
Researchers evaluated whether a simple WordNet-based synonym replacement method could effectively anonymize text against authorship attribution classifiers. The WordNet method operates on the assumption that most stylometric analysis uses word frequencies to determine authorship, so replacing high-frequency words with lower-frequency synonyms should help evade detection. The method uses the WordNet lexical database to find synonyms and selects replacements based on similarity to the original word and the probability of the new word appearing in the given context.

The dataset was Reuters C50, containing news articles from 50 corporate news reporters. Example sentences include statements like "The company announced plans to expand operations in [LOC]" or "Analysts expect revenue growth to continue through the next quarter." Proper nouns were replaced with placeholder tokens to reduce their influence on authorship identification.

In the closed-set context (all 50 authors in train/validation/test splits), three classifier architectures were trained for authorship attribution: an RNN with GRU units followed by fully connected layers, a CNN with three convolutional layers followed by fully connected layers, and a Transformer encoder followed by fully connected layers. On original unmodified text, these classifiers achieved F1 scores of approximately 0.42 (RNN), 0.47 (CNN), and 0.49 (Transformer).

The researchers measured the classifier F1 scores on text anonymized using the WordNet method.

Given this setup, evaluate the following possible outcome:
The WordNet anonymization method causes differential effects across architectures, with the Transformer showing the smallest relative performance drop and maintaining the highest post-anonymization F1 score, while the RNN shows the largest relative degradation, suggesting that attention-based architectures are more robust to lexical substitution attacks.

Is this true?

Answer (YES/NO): NO